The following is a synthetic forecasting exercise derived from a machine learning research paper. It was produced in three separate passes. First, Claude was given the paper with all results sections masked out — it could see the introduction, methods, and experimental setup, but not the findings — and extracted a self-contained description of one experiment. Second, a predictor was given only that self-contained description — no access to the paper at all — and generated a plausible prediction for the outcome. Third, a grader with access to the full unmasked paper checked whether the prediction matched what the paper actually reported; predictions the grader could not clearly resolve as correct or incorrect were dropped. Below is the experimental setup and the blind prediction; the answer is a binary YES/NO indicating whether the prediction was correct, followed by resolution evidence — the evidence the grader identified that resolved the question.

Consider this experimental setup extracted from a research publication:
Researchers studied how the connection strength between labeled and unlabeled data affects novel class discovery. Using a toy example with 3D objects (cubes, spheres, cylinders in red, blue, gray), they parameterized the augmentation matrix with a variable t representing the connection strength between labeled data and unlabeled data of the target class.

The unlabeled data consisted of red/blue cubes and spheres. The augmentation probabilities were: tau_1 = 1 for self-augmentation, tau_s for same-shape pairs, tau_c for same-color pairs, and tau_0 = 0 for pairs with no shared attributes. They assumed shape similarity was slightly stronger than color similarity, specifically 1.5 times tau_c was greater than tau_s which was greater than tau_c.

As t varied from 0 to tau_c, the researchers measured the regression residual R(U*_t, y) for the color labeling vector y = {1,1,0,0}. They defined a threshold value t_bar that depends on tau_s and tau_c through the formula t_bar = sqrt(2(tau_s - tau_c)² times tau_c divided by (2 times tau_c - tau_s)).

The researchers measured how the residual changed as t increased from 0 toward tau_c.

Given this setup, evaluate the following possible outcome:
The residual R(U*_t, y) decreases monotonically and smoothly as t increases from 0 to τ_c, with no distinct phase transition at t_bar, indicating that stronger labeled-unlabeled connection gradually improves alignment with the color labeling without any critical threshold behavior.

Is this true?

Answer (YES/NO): NO